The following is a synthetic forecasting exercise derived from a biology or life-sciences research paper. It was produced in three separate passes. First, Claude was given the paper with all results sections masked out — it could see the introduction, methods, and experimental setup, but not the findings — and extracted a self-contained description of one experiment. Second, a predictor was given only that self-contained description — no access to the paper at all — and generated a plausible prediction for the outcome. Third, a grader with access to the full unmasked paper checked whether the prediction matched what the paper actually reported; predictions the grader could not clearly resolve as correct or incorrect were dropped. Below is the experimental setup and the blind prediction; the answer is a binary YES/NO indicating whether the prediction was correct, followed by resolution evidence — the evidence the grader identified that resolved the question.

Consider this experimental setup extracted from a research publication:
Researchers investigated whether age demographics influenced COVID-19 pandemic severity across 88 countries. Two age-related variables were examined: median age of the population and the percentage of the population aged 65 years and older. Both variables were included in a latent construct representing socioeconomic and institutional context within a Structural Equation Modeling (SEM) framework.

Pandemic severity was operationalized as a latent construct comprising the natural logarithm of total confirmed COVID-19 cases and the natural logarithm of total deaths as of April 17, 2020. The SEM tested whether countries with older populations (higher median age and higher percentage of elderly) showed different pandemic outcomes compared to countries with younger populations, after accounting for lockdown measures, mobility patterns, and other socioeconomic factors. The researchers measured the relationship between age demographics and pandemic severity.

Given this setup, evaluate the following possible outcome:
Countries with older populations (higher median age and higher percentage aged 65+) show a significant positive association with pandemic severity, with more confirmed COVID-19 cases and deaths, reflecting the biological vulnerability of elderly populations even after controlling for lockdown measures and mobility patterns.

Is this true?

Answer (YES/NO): YES